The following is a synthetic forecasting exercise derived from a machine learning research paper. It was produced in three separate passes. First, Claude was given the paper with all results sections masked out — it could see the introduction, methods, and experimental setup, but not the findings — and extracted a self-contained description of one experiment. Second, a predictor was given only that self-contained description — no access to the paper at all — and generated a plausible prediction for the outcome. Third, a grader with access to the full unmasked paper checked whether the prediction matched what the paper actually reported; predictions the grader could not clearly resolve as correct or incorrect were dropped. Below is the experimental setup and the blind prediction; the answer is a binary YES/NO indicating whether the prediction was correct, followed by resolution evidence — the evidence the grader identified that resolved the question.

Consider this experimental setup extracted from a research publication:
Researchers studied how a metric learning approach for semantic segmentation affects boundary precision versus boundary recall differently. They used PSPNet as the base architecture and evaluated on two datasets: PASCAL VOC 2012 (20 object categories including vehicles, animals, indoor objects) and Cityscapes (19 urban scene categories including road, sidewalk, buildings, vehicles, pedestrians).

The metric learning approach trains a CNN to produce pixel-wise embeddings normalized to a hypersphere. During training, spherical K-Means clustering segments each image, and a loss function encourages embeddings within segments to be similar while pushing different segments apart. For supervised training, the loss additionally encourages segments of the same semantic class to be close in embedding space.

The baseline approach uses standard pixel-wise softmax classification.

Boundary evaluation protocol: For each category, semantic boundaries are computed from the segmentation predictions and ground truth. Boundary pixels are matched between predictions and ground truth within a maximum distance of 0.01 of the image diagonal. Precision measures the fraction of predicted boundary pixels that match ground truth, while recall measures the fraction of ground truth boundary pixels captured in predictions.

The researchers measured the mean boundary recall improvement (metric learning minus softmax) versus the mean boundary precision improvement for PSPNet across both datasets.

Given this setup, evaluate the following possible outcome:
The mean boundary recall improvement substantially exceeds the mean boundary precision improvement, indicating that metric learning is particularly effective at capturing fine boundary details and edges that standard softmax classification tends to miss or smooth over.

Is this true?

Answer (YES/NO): YES